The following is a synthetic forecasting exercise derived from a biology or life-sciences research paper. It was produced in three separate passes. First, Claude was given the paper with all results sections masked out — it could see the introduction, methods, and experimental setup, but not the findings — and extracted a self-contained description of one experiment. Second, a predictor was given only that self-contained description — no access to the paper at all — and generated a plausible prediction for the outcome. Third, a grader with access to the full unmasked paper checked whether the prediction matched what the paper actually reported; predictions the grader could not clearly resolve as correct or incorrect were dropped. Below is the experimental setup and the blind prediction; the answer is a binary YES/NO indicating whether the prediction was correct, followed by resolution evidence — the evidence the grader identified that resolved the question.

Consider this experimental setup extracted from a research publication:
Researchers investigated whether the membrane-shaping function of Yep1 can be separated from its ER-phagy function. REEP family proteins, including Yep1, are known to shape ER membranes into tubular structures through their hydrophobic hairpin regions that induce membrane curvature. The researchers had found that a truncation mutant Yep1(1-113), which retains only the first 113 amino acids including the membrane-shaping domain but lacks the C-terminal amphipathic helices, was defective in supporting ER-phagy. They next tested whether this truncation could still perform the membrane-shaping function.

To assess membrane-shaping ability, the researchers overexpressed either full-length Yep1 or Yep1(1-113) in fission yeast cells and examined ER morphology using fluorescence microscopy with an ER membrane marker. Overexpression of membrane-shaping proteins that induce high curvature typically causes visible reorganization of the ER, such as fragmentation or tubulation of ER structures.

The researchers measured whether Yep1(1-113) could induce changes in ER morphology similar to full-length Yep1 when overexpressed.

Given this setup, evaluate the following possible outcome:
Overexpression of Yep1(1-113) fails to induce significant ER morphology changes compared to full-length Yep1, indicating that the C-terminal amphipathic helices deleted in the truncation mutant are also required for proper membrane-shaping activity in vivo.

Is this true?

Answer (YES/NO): NO